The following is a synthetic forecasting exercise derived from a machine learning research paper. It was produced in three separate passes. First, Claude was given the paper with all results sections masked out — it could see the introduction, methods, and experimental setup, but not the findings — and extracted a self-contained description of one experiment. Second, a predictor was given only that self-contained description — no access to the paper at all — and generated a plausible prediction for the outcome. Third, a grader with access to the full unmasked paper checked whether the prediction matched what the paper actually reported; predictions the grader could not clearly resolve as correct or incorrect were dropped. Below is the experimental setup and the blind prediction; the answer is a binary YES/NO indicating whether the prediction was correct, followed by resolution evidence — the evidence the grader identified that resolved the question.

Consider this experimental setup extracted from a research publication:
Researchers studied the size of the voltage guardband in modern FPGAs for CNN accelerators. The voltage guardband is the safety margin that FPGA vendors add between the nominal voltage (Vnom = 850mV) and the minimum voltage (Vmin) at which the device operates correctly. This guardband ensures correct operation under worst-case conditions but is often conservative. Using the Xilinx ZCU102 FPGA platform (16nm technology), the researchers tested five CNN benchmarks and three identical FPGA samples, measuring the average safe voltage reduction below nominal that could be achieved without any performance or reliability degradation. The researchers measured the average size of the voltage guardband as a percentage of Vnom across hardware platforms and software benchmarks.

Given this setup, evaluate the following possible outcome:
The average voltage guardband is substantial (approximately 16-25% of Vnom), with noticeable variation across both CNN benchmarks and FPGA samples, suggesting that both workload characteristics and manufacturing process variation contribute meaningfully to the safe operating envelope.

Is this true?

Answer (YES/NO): NO